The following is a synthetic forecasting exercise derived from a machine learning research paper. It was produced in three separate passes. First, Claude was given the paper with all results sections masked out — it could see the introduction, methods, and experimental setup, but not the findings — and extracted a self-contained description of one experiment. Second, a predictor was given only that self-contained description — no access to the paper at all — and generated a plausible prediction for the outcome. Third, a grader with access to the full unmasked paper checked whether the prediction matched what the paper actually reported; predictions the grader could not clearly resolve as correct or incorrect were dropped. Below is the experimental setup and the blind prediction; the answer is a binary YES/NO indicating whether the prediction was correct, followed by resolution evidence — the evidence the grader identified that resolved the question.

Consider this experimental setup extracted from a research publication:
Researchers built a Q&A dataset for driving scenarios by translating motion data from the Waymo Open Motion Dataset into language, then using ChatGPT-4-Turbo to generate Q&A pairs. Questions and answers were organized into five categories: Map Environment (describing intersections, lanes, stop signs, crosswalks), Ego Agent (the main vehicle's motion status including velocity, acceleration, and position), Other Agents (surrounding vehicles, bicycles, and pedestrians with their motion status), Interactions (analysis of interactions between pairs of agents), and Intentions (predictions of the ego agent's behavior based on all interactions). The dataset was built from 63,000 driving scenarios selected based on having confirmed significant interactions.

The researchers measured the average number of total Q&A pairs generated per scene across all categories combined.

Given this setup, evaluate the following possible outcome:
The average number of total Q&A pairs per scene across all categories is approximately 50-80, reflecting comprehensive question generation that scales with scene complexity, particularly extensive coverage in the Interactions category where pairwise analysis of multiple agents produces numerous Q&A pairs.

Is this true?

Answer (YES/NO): NO